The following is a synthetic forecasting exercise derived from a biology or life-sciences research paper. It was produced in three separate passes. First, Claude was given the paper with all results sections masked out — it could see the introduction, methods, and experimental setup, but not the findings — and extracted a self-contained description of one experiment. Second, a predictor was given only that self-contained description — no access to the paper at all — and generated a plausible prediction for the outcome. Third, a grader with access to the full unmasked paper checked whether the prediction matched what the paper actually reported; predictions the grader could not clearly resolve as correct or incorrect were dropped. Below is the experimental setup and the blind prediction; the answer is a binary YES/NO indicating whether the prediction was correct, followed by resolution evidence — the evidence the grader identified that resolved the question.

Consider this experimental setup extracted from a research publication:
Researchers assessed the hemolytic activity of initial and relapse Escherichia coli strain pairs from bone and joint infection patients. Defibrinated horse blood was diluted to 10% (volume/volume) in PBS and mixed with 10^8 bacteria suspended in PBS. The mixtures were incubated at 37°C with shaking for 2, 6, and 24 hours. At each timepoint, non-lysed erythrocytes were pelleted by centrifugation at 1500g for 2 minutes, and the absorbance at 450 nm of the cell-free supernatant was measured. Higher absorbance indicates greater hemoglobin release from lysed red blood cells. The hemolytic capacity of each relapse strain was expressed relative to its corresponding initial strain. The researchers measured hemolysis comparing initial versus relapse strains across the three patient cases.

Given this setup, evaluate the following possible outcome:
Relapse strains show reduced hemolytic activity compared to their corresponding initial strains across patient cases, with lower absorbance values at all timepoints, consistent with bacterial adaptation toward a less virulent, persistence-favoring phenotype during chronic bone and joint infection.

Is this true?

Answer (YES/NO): NO